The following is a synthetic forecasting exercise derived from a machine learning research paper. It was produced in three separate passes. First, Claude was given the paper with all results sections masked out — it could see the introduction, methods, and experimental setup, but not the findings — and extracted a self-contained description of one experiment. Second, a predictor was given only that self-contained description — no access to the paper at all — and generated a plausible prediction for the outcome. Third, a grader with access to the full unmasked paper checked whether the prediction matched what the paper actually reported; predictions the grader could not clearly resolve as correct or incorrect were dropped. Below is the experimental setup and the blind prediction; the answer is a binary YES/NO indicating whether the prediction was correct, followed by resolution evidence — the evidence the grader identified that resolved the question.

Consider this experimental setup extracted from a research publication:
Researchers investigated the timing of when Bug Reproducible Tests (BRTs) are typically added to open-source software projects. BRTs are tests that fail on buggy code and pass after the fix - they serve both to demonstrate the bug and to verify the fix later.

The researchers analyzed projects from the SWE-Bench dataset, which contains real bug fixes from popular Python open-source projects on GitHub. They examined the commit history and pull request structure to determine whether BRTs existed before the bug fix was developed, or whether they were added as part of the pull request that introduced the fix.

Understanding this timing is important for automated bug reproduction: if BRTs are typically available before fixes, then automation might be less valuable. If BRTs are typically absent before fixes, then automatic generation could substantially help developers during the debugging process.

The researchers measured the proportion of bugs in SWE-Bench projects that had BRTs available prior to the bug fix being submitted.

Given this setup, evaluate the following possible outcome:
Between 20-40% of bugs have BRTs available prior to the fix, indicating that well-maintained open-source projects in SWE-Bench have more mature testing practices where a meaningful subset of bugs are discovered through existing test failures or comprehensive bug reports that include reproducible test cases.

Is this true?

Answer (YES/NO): NO